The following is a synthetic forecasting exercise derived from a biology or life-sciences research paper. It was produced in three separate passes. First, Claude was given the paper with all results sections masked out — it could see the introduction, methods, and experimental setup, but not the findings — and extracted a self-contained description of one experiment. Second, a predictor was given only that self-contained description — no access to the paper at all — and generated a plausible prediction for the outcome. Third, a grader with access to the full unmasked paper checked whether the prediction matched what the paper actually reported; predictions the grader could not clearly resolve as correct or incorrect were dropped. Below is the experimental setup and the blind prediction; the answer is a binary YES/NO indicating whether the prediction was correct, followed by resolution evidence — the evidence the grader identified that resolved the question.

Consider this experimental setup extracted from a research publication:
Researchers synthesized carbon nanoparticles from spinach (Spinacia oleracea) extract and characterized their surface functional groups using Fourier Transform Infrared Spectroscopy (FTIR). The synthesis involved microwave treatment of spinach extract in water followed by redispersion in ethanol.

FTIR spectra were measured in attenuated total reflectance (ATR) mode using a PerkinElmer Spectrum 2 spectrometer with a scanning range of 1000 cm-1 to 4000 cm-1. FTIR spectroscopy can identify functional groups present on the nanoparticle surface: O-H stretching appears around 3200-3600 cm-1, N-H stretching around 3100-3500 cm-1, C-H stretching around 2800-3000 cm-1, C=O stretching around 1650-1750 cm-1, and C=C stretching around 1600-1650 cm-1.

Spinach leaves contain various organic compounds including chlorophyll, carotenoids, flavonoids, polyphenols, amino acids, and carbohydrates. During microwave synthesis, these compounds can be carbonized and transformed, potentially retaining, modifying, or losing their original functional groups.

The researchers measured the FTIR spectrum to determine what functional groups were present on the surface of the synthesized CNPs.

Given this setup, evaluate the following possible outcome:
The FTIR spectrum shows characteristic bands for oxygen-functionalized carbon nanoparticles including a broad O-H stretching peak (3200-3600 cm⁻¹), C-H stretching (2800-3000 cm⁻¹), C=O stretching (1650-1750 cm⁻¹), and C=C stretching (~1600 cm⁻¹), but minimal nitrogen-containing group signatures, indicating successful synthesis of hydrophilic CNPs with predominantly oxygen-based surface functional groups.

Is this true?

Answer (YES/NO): NO